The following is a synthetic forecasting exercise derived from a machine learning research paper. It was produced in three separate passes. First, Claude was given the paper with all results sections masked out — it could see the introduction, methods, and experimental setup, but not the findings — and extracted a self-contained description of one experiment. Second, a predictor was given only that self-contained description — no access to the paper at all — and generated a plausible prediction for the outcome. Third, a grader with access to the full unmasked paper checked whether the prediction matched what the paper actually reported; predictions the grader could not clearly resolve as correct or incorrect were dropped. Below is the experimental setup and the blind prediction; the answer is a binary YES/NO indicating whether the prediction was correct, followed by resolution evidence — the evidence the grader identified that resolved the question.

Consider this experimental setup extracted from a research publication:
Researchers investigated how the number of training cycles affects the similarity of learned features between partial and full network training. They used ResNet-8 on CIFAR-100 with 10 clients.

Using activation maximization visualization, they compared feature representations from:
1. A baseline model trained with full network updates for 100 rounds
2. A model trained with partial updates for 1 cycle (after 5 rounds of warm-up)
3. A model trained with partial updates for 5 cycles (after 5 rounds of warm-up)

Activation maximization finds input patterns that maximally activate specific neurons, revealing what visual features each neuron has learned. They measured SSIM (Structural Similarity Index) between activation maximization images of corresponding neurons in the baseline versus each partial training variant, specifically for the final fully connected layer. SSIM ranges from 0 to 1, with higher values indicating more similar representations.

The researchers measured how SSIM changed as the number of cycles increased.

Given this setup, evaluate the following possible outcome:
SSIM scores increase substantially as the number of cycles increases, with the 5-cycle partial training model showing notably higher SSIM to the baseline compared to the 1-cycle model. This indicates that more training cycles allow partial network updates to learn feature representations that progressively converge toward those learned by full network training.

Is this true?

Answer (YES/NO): NO